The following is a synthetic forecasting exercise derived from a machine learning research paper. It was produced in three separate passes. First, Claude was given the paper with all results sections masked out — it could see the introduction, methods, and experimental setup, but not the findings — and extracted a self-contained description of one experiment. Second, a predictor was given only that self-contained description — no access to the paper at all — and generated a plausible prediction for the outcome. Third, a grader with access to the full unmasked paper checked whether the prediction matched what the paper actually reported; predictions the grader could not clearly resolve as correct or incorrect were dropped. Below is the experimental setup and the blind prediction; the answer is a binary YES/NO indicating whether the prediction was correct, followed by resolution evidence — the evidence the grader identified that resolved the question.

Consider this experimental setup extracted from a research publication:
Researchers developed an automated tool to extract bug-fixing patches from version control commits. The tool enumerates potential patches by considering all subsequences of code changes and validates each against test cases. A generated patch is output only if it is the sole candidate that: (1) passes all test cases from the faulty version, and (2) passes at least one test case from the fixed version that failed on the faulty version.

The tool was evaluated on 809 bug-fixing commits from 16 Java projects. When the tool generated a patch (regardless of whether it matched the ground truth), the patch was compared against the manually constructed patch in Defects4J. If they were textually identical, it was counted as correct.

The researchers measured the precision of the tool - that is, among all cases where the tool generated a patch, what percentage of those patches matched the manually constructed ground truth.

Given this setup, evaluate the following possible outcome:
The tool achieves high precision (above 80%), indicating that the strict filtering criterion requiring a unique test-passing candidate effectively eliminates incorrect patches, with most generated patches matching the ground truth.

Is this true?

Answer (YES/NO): YES